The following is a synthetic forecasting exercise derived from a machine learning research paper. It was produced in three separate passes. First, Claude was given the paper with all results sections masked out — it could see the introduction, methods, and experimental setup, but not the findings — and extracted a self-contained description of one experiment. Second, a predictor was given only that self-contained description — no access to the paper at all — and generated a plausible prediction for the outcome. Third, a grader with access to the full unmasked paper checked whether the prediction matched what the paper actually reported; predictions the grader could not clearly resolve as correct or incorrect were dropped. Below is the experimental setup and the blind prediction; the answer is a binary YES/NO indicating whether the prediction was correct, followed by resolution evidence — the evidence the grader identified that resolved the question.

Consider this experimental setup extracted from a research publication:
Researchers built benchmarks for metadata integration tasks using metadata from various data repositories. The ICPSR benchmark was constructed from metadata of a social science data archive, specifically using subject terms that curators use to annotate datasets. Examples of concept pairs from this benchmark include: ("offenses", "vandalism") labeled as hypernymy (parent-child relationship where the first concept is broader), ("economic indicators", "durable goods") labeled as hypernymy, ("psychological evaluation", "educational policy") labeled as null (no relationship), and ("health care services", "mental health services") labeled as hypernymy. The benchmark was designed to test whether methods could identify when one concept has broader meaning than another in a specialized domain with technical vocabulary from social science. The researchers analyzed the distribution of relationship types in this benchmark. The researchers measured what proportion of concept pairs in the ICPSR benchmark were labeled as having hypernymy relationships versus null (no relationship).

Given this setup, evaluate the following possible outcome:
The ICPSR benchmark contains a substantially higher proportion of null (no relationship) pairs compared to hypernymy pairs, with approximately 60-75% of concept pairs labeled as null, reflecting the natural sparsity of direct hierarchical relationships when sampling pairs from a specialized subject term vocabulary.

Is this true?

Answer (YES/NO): NO